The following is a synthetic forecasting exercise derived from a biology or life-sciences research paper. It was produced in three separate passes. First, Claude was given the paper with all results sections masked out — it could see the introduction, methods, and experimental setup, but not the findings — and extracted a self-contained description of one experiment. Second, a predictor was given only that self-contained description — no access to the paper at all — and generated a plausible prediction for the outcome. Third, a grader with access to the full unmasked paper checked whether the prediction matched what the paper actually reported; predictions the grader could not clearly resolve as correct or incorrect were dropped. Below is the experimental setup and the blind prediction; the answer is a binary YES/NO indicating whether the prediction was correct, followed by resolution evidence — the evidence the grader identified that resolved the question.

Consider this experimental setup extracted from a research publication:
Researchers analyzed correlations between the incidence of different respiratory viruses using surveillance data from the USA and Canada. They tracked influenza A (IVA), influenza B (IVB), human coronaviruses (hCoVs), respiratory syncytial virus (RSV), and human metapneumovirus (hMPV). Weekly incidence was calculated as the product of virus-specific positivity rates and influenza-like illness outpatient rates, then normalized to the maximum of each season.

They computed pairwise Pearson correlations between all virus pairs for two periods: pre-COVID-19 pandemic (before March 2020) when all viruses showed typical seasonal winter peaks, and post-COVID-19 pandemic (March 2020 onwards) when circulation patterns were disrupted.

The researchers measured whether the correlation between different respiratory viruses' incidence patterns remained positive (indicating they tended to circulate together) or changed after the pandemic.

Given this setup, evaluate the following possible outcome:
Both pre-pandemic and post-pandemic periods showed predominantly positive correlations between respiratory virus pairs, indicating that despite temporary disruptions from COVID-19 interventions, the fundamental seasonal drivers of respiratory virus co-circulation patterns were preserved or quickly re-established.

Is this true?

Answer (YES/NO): NO